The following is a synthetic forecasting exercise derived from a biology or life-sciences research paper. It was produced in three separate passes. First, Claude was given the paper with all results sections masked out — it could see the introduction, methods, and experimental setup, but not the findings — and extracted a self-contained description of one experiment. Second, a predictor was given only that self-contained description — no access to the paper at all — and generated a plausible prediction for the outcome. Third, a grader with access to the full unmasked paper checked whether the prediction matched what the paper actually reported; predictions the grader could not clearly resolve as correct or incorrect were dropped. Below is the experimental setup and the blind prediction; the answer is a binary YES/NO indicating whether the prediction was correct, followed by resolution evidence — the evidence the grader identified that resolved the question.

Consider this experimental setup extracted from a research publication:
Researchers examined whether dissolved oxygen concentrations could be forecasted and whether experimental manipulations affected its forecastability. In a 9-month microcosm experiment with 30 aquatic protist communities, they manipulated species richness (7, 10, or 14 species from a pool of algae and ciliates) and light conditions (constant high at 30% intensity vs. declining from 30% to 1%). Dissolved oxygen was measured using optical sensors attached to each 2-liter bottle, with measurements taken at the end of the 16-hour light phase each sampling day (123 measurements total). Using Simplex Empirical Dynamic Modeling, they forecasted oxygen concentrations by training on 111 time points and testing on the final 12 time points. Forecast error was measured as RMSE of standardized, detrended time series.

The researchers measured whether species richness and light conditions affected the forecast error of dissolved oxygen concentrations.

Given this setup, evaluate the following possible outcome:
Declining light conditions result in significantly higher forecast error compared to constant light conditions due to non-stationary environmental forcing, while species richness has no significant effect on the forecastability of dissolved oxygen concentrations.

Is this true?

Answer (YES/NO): NO